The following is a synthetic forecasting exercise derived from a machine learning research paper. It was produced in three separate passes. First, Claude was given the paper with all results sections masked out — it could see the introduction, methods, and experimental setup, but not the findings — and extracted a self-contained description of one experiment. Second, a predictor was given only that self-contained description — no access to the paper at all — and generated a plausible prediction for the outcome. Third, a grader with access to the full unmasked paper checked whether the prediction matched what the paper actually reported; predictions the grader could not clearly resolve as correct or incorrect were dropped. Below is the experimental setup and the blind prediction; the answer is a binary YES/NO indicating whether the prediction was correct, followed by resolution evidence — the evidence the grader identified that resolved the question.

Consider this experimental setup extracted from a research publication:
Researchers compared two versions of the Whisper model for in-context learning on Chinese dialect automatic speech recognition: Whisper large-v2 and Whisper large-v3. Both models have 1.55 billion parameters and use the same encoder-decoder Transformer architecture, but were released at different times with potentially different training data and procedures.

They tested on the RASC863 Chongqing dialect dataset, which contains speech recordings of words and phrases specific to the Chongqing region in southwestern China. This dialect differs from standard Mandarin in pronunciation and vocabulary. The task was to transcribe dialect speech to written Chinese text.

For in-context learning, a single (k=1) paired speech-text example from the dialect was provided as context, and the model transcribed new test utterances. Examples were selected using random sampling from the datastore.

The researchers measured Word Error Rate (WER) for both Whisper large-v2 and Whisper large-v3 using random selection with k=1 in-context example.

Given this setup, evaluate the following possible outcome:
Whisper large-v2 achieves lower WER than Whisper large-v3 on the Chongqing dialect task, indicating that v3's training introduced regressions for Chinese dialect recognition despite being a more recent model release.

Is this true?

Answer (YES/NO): YES